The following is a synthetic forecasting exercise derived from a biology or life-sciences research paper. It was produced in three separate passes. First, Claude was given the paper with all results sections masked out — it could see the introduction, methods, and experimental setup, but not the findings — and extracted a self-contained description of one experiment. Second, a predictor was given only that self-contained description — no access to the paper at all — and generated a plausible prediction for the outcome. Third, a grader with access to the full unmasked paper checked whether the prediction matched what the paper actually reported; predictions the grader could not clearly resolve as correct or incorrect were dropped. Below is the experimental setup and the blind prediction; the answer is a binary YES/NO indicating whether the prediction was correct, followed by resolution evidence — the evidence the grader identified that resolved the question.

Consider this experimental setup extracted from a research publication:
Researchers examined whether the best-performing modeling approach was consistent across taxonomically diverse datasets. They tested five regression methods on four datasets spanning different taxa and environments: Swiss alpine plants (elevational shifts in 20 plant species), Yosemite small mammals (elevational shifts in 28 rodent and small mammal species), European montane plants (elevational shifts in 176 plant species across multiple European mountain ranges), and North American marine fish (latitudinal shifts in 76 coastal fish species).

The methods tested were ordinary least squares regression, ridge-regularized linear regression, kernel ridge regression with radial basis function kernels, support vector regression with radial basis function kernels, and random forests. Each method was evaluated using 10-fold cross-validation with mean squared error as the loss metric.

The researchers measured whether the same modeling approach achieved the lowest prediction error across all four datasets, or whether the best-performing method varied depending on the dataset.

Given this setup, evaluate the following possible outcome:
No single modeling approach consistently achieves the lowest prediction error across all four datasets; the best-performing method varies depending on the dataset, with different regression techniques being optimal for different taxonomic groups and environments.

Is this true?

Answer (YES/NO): YES